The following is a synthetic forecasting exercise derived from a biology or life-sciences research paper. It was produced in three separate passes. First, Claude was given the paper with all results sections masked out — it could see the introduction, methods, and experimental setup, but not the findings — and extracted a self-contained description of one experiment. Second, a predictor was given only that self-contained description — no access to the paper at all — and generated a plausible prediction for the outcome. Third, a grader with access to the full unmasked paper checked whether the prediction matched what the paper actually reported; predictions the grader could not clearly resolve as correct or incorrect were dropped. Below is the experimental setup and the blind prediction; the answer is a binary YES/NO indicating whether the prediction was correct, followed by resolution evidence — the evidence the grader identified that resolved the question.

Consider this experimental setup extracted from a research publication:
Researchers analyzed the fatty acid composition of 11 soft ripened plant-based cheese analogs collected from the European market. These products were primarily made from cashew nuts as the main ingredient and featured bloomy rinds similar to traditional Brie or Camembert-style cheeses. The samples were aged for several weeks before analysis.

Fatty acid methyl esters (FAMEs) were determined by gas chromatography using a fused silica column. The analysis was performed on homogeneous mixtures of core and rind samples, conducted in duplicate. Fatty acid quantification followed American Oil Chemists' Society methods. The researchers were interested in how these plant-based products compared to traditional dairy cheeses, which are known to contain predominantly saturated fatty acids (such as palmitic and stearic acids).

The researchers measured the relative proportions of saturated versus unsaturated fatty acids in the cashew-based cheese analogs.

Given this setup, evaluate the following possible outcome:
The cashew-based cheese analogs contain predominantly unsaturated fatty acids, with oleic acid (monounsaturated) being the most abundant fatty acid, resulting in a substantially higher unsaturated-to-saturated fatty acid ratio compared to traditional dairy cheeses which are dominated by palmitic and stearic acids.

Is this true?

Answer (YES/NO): YES